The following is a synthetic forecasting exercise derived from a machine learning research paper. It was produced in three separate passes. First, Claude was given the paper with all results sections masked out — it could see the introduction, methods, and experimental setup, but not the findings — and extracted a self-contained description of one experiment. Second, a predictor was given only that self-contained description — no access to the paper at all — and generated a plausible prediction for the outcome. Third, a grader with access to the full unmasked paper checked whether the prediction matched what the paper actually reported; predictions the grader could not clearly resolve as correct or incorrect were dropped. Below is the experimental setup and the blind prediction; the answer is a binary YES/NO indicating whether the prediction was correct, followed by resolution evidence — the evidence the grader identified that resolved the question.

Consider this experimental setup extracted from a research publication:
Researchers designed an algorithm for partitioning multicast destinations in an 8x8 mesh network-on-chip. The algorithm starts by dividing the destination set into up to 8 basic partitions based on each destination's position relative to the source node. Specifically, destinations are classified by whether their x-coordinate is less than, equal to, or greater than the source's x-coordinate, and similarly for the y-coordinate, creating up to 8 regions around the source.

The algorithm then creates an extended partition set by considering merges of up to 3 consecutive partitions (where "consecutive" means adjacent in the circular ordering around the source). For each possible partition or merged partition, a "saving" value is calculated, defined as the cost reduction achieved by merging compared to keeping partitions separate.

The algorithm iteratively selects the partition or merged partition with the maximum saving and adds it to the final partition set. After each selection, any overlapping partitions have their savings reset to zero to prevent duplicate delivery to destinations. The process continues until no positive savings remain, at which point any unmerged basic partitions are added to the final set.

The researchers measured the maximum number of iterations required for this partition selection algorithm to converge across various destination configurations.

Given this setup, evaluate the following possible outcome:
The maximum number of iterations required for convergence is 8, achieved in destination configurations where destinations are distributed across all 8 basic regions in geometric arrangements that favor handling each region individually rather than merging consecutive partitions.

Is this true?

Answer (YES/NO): NO